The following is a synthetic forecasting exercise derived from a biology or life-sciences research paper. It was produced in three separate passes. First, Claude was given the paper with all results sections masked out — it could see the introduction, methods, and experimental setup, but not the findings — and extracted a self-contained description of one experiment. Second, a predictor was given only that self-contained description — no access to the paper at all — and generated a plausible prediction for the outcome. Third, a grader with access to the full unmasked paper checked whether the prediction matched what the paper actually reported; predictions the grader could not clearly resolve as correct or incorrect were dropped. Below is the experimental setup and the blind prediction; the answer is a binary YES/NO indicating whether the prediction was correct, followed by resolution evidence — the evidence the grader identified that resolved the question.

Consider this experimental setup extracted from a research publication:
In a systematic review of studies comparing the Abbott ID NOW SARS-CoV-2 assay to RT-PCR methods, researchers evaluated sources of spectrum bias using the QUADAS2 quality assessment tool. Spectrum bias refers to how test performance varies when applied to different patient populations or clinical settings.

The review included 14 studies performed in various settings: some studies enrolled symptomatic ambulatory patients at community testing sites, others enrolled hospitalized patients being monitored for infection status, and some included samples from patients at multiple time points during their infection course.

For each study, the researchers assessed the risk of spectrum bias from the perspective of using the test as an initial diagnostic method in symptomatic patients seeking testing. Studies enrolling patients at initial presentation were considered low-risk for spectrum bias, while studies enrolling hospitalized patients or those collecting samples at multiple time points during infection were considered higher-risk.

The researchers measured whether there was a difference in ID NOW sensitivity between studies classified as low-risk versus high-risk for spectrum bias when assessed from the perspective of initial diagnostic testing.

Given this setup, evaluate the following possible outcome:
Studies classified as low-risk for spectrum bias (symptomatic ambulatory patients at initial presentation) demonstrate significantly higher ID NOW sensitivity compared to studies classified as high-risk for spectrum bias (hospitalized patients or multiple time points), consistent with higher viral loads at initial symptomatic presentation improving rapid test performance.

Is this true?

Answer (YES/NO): YES